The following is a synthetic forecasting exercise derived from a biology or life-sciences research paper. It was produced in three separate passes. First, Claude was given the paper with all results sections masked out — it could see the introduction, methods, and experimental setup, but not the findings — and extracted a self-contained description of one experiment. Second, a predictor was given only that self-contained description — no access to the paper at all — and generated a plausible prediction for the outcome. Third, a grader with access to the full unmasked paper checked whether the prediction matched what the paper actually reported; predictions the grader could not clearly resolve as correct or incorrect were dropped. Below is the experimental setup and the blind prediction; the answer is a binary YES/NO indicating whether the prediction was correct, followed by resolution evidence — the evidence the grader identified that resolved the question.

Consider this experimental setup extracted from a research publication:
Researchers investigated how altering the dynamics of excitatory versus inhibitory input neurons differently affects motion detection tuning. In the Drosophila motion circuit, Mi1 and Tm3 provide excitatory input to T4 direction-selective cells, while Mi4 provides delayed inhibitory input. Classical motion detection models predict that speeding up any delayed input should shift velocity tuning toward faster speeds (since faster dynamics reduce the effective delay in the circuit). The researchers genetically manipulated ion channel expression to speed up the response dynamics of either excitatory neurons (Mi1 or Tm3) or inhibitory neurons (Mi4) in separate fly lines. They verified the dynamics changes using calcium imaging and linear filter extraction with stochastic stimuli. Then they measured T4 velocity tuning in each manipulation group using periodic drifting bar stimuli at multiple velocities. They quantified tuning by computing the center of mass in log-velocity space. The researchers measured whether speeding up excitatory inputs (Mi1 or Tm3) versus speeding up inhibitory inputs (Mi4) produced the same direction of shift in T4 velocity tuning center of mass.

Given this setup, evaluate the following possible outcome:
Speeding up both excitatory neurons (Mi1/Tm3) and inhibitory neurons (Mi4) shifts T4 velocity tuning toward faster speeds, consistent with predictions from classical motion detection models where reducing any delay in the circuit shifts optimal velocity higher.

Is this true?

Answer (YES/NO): NO